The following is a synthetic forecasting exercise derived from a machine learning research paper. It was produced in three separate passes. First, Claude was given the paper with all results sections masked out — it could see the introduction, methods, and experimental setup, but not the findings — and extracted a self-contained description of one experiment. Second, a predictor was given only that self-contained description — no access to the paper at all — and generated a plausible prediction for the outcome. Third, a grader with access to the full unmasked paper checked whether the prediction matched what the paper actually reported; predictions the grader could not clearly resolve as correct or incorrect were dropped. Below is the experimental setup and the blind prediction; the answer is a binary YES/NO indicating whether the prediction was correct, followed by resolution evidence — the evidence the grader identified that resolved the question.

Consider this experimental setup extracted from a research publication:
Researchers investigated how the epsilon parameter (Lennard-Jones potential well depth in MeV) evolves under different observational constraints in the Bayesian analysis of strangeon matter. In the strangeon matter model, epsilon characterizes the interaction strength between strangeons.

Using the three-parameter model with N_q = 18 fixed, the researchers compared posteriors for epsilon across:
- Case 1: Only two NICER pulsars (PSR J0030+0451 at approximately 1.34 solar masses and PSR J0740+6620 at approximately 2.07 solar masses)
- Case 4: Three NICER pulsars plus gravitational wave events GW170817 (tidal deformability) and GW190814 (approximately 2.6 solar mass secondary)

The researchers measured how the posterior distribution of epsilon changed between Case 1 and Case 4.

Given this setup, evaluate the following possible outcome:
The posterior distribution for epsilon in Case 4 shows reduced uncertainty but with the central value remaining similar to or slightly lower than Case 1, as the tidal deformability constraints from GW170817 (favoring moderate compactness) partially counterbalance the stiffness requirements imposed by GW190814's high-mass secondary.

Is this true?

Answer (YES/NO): YES